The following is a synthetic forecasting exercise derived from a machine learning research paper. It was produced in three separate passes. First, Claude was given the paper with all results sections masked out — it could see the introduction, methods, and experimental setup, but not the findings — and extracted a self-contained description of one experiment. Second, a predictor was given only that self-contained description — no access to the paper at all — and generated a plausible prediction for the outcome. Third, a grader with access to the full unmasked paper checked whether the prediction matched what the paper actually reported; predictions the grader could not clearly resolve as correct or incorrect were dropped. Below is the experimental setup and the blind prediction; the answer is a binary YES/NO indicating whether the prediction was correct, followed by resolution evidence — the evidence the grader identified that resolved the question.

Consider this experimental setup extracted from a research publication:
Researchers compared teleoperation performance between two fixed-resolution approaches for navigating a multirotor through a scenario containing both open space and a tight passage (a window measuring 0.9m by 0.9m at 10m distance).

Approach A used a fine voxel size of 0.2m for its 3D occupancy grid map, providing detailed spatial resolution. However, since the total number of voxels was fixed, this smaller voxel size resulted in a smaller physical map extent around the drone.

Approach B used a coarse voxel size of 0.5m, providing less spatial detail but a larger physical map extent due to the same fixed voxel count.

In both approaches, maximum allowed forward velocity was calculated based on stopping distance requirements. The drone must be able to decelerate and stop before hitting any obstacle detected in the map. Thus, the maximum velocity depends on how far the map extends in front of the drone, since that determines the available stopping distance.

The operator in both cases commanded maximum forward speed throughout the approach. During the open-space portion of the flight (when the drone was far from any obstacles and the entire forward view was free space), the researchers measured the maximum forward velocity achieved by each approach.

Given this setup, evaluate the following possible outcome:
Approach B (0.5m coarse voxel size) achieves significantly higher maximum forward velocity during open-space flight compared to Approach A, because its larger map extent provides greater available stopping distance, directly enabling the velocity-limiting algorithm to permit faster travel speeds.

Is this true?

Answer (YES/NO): YES